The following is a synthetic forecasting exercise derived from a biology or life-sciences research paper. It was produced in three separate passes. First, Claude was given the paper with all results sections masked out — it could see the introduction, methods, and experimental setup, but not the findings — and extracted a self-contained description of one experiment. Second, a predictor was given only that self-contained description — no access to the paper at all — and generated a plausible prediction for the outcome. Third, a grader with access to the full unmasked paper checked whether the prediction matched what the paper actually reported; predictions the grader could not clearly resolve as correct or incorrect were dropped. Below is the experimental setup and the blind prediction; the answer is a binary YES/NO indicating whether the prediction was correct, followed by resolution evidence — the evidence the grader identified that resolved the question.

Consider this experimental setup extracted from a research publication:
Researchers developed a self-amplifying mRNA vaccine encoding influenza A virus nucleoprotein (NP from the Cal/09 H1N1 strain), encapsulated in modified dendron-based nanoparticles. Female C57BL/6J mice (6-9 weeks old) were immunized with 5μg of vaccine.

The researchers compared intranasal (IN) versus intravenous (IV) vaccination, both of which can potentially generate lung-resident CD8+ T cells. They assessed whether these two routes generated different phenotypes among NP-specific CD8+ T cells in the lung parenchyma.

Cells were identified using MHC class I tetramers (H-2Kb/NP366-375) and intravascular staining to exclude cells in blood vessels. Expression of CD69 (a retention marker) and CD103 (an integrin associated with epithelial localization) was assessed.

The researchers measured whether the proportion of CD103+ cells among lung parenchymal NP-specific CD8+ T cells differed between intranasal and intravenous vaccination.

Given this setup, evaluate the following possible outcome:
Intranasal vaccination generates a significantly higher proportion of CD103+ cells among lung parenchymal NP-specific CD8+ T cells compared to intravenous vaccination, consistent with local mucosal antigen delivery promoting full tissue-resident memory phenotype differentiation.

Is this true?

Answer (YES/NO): YES